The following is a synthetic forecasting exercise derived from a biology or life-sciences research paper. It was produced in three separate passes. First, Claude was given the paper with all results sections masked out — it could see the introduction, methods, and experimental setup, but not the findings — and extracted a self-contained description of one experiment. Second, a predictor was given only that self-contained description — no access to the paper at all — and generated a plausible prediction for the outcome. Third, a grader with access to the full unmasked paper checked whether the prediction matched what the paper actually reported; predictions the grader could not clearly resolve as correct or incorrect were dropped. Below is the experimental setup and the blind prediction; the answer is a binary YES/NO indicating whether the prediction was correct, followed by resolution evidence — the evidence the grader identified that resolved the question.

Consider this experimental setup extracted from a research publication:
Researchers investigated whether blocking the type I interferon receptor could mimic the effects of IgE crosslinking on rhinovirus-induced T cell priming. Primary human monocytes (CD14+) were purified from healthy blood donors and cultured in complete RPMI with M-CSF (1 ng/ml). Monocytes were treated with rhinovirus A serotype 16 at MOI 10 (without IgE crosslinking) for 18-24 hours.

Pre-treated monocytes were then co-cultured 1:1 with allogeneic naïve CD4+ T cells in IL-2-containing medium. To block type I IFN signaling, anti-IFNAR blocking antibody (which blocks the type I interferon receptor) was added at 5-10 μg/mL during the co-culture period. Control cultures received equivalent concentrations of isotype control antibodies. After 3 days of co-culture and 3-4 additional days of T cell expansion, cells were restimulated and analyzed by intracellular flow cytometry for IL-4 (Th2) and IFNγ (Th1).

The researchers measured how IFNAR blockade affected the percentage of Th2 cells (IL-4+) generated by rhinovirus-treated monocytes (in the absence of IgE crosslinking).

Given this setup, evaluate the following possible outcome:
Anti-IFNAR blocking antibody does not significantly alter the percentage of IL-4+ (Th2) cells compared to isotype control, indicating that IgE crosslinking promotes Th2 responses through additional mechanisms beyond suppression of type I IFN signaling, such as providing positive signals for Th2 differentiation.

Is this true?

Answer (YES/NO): NO